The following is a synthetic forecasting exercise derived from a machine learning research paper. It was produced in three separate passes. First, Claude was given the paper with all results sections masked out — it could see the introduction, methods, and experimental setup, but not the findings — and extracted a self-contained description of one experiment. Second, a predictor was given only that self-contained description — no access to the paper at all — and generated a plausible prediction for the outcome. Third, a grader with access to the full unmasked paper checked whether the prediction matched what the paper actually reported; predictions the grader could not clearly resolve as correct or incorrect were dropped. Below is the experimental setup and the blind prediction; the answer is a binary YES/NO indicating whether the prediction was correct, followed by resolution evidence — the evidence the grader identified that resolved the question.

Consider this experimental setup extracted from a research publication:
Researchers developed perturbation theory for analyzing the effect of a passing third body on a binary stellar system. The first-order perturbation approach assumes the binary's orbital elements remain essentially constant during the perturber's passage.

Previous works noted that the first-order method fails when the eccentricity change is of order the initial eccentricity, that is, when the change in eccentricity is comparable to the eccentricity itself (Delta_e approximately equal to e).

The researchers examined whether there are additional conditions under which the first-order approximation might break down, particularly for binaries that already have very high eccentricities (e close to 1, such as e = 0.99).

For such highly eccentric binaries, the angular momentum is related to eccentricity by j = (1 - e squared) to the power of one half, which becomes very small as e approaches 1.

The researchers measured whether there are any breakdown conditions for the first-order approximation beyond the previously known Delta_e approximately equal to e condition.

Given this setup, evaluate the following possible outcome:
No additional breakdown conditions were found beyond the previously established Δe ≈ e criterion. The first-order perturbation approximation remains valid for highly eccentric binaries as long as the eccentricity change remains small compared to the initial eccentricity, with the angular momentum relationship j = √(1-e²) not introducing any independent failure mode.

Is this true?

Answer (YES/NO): NO